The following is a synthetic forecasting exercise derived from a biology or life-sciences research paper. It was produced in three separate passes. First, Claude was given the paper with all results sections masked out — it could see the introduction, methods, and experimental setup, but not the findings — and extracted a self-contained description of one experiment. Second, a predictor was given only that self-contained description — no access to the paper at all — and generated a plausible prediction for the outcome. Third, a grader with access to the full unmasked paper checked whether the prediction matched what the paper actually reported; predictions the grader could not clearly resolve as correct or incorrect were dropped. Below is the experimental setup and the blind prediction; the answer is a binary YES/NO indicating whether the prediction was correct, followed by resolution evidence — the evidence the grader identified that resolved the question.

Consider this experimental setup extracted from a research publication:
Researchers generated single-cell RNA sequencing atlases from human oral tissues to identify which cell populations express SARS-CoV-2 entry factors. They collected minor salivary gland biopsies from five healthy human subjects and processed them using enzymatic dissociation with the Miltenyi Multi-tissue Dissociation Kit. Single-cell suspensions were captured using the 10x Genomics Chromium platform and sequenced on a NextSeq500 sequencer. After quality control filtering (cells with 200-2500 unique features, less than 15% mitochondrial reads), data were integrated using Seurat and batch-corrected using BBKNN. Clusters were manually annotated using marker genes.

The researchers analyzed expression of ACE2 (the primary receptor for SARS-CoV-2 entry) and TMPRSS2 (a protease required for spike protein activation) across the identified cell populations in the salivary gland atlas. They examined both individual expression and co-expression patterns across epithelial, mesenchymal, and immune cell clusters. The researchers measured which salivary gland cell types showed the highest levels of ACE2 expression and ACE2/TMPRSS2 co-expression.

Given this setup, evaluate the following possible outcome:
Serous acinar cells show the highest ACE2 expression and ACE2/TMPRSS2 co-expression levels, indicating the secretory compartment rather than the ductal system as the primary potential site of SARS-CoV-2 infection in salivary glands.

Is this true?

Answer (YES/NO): NO